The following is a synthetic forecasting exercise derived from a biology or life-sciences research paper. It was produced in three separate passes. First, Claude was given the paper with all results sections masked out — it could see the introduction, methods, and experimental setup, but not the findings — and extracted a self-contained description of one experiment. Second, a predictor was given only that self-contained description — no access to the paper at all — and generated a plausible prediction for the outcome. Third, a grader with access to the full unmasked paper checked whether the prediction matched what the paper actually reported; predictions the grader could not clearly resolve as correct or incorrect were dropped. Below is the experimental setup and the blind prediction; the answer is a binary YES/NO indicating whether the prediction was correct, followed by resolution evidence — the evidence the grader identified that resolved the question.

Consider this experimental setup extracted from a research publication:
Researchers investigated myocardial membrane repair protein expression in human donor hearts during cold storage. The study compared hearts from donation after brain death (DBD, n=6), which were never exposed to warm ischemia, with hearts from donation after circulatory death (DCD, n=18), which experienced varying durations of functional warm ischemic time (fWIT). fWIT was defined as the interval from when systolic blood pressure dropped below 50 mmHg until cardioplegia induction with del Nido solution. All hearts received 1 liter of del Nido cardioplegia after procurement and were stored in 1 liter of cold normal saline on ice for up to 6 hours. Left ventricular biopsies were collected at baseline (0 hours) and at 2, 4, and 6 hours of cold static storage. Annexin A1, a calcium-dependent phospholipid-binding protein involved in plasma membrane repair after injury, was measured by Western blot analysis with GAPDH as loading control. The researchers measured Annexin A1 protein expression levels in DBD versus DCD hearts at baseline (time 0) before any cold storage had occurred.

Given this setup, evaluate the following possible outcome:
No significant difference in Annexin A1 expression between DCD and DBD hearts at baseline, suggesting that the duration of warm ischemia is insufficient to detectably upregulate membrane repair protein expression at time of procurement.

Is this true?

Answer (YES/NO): NO